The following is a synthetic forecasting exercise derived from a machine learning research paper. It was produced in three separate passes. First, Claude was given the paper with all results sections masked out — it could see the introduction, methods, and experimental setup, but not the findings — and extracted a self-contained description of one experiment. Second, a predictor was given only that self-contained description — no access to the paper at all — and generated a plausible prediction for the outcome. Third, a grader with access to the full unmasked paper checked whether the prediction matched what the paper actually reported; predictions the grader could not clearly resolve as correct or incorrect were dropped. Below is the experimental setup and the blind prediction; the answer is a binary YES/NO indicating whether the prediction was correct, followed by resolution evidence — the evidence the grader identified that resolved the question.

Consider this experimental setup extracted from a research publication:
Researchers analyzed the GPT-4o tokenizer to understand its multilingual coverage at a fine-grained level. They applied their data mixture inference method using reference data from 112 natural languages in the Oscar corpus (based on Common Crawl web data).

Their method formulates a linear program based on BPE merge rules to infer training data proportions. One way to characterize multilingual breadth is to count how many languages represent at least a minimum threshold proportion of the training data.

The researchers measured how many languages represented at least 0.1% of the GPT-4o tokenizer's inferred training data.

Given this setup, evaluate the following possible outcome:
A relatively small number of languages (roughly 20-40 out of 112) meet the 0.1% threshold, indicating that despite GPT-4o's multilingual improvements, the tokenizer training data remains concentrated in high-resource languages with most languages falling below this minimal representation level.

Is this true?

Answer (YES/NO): NO